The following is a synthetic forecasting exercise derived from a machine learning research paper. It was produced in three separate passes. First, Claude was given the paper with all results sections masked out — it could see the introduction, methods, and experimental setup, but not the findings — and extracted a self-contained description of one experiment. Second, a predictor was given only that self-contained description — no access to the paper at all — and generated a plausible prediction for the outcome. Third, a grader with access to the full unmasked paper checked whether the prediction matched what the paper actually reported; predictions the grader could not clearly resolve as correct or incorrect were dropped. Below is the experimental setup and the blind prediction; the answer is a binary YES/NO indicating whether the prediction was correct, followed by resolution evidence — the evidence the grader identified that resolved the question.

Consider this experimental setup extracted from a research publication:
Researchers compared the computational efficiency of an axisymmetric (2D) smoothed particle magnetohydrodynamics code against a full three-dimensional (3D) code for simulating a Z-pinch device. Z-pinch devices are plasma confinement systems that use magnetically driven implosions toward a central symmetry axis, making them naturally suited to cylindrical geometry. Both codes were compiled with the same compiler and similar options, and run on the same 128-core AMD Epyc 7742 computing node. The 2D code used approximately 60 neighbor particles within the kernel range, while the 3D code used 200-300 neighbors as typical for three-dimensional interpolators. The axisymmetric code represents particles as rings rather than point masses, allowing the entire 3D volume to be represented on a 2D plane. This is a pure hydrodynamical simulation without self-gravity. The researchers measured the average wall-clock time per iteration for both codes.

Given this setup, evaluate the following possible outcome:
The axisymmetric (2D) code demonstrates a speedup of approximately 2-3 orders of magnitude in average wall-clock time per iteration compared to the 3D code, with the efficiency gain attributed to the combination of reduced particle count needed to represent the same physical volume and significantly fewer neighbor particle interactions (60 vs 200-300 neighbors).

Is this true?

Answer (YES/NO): NO